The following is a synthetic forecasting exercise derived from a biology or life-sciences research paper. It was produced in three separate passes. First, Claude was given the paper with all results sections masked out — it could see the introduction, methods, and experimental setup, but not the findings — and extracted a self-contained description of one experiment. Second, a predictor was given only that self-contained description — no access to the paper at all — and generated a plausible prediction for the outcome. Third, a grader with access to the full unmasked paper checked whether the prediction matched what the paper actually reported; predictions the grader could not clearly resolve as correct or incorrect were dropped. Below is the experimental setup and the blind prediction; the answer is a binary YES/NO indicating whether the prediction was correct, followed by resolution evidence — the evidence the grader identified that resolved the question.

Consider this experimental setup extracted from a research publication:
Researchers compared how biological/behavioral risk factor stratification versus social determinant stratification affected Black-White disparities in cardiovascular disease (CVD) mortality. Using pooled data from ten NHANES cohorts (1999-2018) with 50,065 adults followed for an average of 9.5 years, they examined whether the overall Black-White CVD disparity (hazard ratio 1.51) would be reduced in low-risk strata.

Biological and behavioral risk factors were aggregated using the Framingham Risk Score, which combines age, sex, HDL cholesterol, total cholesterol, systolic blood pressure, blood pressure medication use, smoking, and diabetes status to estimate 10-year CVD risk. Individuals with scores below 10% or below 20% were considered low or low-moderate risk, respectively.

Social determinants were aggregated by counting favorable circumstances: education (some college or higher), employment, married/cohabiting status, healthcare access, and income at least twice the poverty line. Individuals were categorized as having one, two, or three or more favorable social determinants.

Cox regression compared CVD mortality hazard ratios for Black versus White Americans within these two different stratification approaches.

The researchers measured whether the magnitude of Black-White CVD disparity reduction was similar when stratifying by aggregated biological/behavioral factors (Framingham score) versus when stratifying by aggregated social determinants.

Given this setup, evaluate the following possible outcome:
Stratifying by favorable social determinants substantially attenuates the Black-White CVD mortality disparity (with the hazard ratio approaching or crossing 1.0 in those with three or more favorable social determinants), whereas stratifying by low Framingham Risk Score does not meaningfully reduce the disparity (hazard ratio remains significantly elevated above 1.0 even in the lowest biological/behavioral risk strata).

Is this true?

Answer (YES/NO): NO